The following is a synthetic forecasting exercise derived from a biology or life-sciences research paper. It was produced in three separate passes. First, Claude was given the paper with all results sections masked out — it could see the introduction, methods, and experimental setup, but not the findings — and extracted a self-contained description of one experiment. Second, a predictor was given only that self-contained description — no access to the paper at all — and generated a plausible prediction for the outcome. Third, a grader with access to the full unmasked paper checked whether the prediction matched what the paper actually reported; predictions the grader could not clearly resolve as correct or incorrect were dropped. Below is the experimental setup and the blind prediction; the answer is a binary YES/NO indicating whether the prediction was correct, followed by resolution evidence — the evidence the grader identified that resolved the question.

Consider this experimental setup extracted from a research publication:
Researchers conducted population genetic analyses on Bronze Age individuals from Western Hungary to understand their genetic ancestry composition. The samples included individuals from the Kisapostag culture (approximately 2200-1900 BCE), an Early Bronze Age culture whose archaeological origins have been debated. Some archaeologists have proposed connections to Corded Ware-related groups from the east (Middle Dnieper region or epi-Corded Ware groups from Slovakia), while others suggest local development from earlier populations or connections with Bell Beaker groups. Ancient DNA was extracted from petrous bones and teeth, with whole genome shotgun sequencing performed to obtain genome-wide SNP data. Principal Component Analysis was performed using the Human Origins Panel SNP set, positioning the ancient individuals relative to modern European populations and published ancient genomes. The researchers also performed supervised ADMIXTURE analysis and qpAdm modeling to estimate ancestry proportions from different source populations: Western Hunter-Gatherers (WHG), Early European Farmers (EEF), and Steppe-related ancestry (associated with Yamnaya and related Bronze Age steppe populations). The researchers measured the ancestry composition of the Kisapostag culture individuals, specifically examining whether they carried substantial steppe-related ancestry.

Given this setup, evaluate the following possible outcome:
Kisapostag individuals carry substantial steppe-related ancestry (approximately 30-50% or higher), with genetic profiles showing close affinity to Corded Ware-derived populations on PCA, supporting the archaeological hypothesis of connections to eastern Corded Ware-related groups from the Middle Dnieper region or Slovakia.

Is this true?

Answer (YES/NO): NO